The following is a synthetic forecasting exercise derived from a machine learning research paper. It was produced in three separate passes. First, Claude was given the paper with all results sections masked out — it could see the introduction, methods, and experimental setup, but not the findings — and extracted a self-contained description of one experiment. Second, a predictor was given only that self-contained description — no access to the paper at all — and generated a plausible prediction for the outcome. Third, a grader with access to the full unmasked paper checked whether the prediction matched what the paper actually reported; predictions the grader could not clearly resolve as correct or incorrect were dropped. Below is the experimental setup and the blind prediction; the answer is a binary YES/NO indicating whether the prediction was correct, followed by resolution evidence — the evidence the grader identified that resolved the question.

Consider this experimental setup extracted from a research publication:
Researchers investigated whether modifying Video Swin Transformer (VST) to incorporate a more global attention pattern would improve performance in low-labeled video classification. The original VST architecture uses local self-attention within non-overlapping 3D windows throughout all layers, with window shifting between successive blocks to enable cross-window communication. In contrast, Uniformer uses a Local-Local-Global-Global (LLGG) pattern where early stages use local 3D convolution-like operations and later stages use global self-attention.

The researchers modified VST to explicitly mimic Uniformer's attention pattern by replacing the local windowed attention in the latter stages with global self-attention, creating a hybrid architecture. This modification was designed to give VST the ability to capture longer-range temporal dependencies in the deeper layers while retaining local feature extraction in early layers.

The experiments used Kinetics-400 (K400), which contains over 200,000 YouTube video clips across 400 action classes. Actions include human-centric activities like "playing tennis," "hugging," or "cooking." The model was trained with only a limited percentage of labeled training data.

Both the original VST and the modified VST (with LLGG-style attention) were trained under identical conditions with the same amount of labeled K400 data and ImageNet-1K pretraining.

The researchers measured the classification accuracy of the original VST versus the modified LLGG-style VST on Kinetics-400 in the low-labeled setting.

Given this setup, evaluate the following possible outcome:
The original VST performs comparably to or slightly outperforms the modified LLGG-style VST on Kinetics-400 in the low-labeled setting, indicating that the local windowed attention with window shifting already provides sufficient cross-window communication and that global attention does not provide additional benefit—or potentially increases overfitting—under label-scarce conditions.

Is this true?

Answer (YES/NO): NO